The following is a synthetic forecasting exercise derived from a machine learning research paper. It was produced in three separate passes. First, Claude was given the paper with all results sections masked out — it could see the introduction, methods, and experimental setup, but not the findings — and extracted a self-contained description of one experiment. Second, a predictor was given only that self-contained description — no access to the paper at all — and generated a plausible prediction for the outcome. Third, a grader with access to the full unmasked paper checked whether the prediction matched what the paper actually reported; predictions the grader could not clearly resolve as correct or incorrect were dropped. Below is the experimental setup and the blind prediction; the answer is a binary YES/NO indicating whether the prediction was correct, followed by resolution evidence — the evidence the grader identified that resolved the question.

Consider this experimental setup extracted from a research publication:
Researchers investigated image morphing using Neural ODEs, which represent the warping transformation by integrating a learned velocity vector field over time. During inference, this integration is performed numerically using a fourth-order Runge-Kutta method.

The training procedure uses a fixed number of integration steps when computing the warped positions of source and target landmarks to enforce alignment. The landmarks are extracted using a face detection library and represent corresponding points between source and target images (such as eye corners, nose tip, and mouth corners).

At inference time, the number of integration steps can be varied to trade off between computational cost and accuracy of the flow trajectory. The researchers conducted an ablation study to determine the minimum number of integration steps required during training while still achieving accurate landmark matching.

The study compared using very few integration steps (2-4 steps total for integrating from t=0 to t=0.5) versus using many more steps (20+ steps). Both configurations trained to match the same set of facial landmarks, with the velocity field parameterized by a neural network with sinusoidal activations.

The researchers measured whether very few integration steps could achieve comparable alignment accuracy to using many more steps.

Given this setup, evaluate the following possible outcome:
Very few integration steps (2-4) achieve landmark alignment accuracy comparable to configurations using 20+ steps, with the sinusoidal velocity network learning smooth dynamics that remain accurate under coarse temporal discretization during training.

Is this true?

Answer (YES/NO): YES